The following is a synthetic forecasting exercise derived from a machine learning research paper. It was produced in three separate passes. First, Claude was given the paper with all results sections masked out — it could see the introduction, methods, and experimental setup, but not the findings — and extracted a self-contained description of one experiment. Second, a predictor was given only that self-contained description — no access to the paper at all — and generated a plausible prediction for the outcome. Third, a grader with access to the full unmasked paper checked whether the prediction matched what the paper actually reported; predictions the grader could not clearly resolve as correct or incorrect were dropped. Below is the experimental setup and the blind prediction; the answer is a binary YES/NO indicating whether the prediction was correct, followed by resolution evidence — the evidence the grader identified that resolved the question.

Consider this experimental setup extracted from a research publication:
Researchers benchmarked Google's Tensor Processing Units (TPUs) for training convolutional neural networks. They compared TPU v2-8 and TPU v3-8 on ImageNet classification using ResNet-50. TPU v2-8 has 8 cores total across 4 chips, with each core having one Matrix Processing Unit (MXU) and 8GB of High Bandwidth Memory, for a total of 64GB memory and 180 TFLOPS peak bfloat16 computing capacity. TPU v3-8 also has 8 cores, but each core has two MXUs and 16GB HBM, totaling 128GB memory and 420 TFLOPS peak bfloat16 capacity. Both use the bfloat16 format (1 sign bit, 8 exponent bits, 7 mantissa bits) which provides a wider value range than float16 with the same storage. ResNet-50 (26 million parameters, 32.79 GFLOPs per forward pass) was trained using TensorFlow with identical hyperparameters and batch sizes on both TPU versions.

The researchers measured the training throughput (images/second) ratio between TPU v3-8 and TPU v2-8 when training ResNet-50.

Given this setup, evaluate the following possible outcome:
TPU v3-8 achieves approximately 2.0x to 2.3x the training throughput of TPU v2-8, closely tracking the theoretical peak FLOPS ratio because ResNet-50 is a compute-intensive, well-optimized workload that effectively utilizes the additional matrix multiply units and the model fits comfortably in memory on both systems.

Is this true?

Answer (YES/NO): NO